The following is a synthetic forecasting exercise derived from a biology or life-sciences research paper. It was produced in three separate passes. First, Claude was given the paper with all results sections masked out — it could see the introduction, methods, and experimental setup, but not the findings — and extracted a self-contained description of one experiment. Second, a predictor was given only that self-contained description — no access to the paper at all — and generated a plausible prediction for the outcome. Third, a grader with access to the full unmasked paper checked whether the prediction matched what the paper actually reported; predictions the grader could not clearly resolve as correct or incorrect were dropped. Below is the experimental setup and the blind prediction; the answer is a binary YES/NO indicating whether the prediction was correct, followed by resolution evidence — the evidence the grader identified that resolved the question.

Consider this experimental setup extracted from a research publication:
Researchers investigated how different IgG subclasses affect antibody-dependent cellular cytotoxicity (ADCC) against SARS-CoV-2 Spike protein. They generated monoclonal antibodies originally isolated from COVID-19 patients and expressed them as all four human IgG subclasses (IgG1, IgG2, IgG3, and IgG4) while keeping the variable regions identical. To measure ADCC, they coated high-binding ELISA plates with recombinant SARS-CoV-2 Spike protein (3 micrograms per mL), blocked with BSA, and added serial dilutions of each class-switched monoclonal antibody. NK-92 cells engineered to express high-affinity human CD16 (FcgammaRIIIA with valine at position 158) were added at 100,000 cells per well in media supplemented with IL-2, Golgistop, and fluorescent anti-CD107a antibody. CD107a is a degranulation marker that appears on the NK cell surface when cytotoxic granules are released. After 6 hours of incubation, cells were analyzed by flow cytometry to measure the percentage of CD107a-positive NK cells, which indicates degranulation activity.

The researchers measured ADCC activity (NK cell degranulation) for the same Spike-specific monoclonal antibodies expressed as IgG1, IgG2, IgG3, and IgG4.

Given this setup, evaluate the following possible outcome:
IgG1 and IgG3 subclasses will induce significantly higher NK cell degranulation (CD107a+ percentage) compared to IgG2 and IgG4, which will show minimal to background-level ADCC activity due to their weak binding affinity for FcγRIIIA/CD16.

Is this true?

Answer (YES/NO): YES